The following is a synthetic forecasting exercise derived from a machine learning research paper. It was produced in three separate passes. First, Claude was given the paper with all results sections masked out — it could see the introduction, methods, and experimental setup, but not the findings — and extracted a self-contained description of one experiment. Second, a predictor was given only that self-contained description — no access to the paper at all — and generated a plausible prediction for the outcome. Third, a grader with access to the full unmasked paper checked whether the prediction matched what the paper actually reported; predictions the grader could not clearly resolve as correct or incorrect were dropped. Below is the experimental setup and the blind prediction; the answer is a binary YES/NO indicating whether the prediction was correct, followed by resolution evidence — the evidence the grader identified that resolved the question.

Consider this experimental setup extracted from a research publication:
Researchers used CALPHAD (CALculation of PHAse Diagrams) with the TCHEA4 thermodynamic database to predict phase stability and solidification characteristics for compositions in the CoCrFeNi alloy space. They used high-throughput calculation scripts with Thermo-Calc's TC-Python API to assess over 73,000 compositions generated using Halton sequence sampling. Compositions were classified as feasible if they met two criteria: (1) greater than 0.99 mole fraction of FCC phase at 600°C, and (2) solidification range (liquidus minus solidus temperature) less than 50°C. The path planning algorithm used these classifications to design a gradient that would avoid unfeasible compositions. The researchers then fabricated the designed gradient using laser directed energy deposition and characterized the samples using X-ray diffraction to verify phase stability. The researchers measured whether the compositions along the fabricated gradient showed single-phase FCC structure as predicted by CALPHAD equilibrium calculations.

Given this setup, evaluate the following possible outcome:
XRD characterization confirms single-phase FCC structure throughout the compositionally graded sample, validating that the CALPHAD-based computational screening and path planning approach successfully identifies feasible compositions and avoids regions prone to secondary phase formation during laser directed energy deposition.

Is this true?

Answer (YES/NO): NO